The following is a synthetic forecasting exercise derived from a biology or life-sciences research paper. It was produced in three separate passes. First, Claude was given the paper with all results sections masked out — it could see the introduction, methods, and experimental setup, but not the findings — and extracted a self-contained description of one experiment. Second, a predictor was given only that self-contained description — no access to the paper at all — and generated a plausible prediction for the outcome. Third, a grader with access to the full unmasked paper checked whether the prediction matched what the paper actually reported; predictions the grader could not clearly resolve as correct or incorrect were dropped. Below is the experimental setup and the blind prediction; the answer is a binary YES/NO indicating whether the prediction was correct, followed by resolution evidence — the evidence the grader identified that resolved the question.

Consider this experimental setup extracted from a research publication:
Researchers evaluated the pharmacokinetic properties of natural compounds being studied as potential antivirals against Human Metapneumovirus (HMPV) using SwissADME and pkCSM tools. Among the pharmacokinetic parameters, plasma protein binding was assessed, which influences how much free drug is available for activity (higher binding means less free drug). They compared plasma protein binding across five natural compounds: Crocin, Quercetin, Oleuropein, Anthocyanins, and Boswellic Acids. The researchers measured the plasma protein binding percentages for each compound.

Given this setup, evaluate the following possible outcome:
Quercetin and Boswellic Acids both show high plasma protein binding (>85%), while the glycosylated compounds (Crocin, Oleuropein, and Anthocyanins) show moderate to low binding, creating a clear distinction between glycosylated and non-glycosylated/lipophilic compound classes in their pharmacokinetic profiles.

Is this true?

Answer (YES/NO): NO